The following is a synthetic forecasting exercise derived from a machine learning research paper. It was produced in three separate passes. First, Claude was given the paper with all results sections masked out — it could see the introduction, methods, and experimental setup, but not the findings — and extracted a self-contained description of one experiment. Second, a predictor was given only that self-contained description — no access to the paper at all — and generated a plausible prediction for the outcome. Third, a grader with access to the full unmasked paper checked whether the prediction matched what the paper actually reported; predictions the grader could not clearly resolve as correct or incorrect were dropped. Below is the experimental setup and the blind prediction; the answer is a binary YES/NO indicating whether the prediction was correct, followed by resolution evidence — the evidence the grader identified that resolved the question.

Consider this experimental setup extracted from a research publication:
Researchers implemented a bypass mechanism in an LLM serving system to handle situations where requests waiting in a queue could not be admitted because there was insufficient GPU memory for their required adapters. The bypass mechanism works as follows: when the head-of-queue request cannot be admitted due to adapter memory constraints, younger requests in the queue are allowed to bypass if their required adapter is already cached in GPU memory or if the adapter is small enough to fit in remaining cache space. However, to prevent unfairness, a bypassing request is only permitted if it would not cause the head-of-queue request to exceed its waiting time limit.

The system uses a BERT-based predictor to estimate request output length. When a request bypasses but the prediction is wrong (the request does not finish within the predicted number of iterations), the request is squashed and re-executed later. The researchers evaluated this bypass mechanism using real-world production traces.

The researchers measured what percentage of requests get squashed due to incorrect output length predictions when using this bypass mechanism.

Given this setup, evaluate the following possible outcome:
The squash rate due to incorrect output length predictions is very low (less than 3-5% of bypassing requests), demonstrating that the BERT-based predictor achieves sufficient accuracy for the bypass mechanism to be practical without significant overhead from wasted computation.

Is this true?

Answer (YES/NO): YES